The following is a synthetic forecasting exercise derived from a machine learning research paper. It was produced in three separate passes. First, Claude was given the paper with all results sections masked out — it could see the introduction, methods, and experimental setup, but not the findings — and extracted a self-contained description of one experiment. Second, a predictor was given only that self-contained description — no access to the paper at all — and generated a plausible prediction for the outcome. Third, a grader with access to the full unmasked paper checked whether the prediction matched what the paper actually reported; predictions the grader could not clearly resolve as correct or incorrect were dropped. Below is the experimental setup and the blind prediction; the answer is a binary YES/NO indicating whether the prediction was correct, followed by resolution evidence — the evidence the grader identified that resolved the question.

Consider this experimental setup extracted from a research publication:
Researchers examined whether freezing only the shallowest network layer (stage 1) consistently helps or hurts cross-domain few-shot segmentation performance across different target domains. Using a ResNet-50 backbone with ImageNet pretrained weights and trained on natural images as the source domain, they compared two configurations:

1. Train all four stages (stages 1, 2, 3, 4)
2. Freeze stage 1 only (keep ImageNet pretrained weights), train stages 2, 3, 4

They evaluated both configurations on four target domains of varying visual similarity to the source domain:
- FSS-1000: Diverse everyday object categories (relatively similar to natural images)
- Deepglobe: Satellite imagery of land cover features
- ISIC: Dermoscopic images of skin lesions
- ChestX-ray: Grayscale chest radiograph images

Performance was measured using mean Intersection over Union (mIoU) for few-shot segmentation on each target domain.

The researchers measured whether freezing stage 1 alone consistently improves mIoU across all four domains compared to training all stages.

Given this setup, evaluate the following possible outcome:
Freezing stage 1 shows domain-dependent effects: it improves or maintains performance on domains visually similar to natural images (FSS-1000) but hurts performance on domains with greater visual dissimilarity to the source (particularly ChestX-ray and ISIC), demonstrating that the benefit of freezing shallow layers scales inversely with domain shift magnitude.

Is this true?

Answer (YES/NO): NO